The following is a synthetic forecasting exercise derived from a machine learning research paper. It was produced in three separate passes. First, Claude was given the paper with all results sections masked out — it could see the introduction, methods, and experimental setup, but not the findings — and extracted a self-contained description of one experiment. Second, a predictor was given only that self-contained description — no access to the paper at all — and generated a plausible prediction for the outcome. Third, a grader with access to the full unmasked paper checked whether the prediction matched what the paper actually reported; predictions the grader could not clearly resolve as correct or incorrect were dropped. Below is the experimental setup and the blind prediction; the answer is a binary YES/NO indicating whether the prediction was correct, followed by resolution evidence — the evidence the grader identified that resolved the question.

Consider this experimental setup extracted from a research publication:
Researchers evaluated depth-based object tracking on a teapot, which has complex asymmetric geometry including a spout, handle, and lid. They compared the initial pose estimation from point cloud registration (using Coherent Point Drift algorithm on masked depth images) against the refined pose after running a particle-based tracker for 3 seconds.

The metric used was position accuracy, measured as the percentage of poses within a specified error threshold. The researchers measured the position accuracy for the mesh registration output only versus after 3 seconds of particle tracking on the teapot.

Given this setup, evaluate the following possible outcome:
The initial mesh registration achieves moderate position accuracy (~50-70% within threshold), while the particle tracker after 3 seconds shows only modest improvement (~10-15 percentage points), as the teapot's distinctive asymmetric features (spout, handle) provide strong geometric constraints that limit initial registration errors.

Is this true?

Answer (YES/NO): NO